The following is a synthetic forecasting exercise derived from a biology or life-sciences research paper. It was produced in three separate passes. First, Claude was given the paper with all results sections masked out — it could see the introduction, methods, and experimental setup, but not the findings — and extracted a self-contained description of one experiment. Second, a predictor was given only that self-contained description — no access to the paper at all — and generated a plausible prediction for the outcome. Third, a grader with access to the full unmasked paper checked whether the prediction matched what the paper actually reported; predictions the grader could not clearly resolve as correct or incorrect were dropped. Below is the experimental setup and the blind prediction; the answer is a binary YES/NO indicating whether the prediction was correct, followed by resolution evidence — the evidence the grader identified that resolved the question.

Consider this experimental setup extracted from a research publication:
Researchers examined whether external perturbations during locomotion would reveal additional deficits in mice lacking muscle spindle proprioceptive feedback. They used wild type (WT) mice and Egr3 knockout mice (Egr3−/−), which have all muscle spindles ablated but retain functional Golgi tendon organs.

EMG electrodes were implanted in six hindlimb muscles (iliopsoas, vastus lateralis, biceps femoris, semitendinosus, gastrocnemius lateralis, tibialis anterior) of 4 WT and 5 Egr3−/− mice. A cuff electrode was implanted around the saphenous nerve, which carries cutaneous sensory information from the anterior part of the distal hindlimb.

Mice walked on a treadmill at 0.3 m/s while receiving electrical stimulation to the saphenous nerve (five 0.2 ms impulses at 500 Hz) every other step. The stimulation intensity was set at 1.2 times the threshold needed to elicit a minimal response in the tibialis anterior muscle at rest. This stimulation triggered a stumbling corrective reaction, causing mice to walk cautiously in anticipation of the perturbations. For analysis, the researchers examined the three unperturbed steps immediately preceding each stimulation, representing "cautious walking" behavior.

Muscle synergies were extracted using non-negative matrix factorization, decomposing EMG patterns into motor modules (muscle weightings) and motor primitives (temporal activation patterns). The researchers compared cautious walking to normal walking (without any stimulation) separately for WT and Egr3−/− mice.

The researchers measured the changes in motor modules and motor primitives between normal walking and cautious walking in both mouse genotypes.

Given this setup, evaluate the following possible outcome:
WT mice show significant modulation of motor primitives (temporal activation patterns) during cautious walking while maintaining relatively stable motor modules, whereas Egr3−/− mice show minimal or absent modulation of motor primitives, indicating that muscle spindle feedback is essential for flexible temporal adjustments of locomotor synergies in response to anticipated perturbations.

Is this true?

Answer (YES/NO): YES